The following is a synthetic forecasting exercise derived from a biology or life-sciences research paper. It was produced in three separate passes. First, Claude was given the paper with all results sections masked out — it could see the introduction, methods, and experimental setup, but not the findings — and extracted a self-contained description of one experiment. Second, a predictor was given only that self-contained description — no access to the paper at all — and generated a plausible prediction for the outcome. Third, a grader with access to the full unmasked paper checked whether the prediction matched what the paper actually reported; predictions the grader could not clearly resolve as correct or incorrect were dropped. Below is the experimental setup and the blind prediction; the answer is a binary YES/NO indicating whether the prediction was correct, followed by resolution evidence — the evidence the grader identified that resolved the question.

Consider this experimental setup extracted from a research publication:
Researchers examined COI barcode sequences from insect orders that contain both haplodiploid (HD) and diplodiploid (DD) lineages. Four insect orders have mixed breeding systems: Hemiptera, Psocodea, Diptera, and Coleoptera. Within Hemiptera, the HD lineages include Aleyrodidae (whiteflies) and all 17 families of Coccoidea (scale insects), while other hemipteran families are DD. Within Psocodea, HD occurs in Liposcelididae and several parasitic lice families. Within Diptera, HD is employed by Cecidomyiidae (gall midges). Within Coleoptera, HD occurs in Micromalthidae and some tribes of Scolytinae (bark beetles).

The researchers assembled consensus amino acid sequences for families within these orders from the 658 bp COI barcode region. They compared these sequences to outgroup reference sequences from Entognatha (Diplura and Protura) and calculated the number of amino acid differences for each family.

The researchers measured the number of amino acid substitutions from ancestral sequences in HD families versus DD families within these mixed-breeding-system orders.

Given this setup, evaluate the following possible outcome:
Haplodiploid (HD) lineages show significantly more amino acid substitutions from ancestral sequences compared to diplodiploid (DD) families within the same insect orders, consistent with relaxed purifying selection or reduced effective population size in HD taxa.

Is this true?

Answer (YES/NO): YES